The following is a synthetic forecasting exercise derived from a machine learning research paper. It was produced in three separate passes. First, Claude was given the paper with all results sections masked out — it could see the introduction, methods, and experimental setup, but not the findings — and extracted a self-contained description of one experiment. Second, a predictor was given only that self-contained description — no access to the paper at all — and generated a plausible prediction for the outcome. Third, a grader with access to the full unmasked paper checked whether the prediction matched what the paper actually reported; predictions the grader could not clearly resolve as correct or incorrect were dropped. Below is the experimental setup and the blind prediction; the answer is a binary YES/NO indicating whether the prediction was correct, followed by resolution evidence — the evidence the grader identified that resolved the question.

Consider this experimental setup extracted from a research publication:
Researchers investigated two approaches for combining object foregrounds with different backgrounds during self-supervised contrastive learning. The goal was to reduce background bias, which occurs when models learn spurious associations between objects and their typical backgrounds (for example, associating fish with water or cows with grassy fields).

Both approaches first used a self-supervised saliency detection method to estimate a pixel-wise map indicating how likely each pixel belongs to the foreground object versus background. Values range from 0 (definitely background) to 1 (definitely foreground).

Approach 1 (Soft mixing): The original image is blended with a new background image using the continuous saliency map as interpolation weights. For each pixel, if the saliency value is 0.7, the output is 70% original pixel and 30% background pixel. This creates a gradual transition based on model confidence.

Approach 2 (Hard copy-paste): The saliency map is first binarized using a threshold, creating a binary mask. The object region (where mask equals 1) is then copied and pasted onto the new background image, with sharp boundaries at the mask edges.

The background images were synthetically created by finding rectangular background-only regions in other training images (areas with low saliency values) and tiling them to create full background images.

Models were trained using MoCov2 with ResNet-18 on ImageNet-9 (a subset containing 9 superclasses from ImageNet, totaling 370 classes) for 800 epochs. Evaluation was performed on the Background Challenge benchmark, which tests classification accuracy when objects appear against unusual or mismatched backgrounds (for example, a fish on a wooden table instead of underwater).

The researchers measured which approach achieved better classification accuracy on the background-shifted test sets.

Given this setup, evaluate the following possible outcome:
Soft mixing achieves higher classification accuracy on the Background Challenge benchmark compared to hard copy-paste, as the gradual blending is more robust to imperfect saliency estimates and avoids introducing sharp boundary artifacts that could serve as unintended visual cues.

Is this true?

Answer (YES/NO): YES